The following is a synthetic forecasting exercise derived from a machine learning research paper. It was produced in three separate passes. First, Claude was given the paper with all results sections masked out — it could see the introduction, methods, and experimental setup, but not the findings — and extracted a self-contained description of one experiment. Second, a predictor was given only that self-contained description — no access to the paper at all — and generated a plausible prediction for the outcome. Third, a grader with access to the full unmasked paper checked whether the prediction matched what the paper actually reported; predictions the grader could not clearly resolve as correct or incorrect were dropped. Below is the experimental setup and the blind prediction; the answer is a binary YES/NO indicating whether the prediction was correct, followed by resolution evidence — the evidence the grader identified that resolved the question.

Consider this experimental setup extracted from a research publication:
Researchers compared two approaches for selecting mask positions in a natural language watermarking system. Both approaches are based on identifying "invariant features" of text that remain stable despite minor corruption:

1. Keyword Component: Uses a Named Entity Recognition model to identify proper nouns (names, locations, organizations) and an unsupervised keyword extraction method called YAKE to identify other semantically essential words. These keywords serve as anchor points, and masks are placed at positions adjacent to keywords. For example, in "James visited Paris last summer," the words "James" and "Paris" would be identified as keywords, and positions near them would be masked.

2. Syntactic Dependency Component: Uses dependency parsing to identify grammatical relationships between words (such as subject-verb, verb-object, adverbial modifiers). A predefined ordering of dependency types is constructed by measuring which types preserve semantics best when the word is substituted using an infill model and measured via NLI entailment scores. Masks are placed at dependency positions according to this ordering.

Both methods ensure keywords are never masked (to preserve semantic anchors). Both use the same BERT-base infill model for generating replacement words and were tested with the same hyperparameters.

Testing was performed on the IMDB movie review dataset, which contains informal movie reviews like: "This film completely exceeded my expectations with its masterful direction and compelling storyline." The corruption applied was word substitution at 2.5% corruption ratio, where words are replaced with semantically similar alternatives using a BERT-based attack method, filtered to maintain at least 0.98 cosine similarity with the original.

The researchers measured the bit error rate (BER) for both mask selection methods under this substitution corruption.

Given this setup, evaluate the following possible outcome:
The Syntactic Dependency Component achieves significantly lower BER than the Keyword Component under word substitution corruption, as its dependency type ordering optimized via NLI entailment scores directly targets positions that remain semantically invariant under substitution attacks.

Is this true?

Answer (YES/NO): NO